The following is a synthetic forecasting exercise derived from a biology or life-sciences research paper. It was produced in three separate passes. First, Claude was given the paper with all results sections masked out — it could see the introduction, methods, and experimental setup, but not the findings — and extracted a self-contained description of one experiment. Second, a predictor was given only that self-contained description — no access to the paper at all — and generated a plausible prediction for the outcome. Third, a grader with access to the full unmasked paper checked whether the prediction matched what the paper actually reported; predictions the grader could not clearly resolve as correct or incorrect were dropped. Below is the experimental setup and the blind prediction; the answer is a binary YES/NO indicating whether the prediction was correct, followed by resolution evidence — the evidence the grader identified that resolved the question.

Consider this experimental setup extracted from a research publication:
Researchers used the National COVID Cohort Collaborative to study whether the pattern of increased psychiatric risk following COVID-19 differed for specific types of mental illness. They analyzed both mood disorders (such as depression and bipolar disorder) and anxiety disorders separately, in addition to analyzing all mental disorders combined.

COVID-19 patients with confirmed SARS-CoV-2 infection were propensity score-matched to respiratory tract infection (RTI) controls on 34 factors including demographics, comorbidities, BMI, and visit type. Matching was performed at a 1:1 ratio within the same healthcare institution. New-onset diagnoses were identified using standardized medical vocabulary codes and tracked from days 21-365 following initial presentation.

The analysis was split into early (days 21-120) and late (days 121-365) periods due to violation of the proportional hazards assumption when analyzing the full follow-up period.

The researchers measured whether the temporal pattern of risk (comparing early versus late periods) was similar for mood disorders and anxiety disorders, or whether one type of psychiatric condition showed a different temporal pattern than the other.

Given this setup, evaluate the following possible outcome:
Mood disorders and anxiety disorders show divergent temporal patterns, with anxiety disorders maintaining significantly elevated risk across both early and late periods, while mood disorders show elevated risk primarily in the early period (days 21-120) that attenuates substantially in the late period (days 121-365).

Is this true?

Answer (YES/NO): NO